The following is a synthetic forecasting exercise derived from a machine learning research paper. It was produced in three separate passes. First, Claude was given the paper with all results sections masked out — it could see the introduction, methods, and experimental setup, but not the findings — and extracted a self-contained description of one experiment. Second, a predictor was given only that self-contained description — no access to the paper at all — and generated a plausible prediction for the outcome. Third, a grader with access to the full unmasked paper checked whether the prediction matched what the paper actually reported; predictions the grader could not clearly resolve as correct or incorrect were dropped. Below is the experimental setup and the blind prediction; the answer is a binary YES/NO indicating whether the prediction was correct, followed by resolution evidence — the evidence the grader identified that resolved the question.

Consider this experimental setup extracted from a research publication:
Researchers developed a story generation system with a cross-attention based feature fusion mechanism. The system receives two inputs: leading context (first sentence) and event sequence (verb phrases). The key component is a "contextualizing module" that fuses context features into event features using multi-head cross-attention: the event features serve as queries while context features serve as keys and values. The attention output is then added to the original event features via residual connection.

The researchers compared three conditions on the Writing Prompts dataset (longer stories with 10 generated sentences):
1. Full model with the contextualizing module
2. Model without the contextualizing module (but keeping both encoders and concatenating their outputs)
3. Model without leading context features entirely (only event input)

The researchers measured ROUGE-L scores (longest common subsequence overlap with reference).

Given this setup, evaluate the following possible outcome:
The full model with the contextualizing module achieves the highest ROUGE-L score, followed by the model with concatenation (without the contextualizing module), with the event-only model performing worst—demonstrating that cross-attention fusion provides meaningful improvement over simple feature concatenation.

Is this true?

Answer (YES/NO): YES